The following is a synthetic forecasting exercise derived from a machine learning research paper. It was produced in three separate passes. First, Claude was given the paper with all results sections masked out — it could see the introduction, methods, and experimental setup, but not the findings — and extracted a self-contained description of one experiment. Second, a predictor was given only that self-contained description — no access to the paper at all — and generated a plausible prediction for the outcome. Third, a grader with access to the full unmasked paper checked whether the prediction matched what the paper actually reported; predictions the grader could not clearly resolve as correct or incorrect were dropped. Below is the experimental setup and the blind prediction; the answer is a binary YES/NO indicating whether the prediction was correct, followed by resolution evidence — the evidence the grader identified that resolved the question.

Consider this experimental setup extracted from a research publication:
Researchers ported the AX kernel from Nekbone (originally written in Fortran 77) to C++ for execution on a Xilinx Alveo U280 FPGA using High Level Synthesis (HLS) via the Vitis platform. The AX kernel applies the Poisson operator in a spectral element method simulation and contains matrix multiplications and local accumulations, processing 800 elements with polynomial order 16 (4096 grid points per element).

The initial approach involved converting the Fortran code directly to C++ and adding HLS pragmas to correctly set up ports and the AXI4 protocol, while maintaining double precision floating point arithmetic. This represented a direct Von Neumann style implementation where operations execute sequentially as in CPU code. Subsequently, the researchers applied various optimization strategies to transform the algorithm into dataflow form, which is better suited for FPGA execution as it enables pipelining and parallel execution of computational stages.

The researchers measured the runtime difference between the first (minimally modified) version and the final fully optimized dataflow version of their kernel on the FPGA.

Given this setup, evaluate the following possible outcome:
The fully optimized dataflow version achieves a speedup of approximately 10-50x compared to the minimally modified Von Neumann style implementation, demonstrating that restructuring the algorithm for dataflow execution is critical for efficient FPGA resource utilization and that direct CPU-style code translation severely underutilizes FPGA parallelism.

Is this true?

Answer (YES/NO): NO